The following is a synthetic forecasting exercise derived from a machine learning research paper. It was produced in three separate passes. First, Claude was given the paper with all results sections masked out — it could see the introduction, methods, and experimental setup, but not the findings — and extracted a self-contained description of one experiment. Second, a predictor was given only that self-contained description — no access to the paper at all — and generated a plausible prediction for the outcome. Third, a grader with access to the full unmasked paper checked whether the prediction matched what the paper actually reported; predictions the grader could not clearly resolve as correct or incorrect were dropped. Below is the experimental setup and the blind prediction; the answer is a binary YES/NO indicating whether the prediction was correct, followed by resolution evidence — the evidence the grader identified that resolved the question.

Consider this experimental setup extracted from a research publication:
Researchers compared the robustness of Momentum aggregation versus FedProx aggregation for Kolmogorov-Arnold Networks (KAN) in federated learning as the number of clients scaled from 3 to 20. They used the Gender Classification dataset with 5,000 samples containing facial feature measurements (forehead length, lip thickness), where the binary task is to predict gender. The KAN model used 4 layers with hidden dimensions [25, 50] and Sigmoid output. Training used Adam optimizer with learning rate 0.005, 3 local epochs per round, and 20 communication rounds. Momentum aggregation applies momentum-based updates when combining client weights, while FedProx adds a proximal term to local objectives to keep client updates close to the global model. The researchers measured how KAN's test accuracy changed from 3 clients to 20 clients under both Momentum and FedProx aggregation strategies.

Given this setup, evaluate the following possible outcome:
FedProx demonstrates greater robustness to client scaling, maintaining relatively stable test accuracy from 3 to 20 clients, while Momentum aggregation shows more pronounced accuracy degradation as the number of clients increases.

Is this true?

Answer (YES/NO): YES